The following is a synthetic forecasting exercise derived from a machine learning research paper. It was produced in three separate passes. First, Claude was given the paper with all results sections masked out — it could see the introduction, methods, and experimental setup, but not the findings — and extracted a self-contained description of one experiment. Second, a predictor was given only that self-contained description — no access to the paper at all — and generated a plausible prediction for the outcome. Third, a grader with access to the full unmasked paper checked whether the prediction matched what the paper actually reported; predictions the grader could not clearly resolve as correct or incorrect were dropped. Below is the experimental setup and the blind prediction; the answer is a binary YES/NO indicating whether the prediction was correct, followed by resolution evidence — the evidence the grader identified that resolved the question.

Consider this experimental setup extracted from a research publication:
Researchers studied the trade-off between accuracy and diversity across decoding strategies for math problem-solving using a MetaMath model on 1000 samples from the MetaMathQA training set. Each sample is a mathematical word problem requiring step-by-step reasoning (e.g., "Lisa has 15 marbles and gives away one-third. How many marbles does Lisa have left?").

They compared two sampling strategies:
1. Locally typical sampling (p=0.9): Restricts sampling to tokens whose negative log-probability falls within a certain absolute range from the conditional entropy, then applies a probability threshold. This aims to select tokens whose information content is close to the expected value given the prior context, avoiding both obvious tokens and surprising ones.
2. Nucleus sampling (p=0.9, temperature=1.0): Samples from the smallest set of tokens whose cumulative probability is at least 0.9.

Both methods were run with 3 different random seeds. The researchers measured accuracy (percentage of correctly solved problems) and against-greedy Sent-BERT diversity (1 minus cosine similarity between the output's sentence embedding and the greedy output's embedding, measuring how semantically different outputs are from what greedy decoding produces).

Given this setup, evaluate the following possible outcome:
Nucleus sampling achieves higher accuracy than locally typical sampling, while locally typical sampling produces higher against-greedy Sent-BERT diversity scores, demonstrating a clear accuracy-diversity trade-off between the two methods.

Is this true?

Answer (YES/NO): NO